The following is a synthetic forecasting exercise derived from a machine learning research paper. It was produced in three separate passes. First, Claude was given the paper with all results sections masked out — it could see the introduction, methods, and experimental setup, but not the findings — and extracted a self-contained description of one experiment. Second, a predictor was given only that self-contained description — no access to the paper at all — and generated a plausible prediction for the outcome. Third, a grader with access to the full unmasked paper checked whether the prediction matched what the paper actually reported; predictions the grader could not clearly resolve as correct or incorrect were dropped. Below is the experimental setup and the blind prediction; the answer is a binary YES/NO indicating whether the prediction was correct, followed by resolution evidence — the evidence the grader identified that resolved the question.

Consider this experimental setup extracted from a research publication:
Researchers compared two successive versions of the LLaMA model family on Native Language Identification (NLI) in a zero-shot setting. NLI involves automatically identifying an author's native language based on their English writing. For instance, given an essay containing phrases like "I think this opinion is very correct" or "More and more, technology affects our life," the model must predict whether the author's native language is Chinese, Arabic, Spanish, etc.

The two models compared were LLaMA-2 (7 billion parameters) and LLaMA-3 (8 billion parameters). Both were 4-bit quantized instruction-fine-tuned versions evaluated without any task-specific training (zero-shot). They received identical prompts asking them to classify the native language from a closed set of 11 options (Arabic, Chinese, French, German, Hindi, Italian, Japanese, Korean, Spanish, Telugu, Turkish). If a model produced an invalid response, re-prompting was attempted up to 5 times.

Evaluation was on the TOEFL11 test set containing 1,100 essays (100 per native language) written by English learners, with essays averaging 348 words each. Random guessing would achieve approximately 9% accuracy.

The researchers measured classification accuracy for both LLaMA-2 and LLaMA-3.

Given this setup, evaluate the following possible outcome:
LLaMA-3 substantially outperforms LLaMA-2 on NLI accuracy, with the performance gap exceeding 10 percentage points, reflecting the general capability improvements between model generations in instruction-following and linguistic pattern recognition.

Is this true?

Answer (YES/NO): YES